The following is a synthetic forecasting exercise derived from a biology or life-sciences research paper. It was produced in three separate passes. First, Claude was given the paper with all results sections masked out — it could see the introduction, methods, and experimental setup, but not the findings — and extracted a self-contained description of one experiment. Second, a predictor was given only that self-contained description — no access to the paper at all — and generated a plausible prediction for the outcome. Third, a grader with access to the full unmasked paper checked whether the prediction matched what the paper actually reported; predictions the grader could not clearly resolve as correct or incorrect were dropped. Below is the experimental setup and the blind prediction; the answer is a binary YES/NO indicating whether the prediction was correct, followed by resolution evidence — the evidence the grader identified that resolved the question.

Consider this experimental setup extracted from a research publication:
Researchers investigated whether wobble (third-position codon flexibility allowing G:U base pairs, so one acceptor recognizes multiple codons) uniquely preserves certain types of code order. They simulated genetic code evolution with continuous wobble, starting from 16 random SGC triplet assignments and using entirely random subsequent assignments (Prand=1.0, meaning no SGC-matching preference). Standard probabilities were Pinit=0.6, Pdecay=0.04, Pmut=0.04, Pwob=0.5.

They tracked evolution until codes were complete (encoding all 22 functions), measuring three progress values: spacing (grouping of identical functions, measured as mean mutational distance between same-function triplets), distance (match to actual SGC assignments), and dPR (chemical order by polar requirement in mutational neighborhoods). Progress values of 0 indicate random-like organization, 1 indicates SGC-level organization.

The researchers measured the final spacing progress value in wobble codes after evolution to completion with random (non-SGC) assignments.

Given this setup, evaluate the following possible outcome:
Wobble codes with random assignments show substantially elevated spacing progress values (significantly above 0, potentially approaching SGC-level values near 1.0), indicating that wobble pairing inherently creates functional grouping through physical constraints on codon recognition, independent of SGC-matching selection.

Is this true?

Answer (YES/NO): NO